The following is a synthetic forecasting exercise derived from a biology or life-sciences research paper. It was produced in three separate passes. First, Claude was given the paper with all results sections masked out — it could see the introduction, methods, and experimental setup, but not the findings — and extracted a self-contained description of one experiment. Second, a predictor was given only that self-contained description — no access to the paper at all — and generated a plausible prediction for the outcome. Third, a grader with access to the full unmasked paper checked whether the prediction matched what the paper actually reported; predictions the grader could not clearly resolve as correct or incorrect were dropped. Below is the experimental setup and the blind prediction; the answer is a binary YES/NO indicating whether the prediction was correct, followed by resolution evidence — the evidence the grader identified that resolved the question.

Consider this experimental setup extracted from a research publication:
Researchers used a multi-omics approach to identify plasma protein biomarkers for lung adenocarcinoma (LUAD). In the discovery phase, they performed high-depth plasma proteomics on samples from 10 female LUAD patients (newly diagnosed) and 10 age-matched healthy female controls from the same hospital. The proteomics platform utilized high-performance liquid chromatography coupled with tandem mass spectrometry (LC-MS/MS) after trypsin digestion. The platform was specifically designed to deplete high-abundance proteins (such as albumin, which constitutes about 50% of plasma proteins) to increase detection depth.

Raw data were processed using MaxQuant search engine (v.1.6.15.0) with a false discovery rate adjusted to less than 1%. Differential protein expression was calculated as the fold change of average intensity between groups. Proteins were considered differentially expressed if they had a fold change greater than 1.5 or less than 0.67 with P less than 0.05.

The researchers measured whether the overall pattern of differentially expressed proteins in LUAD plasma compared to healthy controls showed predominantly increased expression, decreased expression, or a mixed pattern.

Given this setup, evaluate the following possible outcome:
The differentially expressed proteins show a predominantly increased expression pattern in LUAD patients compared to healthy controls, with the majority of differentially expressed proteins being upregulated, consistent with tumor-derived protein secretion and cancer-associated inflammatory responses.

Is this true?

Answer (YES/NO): YES